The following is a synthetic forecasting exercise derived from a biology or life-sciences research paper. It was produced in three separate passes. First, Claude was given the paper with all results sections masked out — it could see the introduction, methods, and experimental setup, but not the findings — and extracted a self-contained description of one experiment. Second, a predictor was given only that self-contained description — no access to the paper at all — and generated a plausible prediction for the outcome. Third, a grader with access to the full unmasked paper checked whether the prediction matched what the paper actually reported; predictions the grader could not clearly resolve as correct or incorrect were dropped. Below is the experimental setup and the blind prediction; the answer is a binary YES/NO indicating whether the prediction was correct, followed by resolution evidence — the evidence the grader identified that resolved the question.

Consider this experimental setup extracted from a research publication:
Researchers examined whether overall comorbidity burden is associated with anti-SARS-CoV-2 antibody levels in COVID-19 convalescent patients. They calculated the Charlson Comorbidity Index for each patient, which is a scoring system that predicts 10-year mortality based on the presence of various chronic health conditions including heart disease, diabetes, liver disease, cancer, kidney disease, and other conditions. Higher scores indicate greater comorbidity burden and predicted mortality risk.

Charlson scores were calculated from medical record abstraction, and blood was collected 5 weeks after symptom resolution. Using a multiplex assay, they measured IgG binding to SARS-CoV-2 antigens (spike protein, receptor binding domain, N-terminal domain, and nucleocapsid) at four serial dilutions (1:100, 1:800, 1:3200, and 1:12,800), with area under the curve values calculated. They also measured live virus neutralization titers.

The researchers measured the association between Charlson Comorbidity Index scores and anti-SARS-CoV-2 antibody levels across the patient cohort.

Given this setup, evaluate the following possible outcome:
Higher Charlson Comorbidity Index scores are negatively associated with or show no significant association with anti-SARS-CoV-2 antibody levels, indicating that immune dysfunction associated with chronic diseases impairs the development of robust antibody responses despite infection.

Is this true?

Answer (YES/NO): NO